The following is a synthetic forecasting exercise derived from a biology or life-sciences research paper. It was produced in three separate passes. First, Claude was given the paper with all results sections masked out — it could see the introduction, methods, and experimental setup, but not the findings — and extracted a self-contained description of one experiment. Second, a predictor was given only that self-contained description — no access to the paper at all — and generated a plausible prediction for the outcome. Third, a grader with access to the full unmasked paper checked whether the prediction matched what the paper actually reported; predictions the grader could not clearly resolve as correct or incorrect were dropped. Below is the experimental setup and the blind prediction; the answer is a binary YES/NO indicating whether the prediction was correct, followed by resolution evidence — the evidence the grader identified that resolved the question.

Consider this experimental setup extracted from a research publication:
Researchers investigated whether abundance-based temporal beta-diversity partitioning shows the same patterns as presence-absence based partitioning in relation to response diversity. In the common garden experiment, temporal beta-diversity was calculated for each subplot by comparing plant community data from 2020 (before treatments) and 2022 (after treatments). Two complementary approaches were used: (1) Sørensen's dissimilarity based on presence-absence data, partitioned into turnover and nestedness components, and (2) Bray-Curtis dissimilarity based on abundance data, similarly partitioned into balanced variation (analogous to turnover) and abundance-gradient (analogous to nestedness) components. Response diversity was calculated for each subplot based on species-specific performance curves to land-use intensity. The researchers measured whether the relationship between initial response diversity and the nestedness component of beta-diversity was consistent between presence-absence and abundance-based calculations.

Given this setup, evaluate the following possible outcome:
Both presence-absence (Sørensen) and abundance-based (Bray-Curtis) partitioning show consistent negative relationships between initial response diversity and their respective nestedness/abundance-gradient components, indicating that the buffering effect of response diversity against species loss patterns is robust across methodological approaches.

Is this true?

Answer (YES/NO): NO